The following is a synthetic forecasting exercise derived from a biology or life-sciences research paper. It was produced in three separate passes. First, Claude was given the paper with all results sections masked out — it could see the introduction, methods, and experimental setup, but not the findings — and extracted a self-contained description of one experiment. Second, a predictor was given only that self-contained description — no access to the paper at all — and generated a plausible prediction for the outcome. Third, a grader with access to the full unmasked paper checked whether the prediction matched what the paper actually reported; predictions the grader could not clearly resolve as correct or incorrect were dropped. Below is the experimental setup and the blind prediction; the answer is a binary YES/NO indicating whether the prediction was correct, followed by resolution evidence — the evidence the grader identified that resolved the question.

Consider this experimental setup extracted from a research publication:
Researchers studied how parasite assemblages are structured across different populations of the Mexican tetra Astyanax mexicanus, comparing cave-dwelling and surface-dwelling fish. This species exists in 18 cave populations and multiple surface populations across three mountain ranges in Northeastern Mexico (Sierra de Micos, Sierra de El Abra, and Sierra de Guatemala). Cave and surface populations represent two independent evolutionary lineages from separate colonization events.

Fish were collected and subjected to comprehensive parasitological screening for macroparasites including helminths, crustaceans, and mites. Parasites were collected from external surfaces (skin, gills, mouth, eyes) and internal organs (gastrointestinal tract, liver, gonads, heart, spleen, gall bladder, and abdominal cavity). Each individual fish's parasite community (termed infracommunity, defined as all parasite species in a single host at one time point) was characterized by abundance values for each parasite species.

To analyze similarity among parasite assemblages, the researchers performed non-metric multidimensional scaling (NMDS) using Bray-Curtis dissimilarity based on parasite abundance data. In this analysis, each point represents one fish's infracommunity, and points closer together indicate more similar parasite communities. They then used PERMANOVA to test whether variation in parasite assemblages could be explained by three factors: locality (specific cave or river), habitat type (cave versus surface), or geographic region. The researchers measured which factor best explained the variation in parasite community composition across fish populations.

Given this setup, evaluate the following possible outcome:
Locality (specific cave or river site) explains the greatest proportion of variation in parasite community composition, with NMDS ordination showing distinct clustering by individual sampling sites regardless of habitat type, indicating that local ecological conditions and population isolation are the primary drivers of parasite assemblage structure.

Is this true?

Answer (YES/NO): NO